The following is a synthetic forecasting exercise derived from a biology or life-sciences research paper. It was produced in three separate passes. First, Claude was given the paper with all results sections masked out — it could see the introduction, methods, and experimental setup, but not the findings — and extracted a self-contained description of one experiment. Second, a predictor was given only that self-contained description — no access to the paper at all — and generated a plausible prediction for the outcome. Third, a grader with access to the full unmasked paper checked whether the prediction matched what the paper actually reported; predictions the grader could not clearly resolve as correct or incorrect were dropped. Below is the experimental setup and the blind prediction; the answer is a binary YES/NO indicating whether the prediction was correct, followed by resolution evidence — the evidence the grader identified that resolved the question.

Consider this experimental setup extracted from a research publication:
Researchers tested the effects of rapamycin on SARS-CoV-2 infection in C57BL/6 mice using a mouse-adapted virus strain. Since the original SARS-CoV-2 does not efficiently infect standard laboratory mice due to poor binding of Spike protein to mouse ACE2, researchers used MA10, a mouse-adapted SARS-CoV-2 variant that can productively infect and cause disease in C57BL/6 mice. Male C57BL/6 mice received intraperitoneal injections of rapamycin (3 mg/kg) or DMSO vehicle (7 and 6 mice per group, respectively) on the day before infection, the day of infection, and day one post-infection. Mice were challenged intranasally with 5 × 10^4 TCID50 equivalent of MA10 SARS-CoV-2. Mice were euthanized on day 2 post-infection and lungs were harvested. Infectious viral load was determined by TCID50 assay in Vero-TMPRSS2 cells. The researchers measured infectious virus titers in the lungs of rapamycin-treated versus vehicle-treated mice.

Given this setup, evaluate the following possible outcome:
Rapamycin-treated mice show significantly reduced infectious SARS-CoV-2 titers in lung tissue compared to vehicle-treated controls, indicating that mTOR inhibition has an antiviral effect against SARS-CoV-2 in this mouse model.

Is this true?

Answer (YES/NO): NO